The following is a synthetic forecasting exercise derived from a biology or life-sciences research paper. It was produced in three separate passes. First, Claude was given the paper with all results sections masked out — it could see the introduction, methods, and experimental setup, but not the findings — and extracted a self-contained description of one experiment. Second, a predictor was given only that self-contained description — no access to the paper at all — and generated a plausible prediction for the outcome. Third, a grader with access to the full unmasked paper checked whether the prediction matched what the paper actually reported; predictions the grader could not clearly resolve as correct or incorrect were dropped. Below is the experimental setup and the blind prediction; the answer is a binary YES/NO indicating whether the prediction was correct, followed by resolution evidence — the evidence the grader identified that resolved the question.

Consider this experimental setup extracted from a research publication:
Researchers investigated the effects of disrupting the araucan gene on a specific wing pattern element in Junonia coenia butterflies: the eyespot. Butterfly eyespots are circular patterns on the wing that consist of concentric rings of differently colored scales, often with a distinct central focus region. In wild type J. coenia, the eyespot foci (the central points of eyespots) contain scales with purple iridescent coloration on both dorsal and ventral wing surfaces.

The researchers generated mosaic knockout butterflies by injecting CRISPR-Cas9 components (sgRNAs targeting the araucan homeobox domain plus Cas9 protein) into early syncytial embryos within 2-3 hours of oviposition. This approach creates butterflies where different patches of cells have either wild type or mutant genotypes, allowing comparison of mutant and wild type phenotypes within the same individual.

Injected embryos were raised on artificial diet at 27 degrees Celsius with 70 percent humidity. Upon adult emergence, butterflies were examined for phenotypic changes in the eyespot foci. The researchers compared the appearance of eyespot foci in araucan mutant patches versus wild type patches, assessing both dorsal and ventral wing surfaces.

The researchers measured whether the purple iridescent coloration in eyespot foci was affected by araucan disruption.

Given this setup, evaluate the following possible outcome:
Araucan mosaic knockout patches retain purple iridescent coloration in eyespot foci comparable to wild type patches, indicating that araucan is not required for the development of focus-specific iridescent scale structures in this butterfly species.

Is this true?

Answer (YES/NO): NO